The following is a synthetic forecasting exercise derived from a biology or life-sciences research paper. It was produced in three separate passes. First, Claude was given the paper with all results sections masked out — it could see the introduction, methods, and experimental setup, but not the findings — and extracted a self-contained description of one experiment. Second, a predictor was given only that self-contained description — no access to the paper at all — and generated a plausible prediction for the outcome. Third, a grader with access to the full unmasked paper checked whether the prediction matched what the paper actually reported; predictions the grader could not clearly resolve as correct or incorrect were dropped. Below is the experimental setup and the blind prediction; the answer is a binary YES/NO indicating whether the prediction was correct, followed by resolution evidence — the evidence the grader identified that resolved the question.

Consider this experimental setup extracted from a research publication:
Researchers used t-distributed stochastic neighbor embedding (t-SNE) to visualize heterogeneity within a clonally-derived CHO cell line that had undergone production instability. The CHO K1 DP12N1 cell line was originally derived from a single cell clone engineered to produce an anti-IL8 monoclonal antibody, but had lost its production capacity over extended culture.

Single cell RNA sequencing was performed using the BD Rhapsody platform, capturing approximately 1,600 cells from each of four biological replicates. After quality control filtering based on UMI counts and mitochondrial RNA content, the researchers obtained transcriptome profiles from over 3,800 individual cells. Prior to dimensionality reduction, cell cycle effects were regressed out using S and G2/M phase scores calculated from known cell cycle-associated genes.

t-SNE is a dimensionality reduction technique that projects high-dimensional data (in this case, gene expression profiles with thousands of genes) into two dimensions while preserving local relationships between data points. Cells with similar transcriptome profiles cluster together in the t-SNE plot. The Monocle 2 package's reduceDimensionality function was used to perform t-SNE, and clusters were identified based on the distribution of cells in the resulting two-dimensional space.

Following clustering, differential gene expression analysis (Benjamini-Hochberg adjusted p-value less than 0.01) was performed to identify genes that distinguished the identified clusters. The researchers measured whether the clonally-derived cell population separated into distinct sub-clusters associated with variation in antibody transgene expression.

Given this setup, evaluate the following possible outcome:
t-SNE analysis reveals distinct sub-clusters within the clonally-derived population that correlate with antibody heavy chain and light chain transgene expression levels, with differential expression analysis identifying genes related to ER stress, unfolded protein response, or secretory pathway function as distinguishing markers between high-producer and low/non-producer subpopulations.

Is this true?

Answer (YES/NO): NO